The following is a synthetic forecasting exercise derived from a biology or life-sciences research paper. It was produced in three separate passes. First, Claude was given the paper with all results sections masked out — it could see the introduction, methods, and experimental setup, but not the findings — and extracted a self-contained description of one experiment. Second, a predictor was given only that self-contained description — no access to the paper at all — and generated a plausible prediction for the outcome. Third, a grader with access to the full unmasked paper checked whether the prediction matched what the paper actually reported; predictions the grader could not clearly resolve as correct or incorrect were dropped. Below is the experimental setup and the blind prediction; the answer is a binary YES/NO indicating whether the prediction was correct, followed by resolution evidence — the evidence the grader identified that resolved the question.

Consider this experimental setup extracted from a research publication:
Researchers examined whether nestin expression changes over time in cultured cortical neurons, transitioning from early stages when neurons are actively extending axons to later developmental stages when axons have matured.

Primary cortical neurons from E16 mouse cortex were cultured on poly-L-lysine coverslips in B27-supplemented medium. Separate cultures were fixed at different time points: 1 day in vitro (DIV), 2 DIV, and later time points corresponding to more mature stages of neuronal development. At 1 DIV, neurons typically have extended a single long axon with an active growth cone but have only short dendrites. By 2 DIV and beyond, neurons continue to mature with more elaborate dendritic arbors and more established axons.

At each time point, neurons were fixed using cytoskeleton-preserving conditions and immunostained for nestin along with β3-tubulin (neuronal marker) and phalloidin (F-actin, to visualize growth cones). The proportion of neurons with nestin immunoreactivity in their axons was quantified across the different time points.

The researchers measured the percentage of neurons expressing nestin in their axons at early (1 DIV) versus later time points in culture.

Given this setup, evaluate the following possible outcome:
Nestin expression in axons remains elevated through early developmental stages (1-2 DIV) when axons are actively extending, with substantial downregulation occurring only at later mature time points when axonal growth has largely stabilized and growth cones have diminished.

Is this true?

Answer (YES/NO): NO